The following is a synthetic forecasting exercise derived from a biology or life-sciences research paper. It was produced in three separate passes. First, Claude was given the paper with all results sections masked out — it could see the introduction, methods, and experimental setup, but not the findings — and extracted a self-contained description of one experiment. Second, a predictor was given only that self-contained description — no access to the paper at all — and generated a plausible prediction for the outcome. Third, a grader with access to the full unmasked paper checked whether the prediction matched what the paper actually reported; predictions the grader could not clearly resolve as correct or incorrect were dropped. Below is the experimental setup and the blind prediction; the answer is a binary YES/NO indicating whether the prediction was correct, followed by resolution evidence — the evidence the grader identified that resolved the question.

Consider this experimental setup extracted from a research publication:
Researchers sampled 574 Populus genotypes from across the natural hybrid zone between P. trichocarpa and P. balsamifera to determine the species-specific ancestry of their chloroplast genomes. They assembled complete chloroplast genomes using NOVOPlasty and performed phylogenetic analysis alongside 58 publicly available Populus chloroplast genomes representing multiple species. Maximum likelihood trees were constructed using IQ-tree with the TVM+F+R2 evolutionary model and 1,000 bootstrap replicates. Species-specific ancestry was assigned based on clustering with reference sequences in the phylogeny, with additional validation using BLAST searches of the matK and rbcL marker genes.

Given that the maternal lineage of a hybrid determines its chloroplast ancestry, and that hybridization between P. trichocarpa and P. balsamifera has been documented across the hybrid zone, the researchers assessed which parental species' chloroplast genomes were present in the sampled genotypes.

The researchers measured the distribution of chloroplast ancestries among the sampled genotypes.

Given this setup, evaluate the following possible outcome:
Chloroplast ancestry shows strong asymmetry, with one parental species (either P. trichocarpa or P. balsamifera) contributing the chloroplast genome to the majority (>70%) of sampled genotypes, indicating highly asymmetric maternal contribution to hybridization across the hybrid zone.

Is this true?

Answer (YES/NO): NO